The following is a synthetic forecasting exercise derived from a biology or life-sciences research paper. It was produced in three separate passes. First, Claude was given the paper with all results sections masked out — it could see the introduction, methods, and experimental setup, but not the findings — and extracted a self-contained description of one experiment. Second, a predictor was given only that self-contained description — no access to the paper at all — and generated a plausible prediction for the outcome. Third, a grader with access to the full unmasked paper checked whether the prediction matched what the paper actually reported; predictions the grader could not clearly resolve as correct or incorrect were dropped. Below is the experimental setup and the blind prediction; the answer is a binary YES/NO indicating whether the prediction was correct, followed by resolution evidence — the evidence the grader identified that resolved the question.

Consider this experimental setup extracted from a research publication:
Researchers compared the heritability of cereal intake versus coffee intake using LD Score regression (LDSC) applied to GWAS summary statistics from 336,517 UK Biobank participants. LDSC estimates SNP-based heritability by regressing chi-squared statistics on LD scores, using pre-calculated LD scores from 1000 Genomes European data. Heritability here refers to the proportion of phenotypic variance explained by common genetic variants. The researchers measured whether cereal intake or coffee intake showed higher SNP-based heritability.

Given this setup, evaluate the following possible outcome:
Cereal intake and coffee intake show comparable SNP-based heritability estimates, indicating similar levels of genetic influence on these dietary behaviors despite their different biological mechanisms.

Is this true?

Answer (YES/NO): YES